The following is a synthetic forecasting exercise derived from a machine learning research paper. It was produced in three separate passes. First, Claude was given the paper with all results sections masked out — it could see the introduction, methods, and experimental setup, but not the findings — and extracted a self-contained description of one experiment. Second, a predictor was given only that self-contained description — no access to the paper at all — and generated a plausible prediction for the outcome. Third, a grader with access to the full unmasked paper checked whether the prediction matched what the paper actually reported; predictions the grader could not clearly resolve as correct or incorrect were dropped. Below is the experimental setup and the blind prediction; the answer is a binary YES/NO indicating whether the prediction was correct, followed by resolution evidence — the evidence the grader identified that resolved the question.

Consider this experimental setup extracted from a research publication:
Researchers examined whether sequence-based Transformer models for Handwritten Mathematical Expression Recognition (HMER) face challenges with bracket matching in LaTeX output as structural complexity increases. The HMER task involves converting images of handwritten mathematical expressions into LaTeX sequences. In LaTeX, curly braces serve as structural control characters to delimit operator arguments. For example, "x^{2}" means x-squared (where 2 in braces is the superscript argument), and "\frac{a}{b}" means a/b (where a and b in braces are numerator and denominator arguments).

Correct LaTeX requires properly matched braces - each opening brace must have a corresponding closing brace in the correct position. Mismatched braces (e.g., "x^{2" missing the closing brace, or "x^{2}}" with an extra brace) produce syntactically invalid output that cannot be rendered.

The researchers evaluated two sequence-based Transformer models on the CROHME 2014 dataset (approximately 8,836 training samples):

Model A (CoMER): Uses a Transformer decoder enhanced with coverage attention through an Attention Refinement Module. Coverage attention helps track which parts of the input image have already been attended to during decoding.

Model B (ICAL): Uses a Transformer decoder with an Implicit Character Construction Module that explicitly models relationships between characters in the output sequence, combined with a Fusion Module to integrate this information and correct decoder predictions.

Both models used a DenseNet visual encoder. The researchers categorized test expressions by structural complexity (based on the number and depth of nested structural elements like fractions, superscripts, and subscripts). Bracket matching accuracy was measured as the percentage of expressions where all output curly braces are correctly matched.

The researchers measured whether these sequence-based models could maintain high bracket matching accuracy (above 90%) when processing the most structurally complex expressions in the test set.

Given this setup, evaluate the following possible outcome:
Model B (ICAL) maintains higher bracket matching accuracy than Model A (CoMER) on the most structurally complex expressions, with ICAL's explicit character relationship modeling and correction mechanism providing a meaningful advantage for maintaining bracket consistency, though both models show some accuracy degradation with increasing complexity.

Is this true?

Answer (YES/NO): YES